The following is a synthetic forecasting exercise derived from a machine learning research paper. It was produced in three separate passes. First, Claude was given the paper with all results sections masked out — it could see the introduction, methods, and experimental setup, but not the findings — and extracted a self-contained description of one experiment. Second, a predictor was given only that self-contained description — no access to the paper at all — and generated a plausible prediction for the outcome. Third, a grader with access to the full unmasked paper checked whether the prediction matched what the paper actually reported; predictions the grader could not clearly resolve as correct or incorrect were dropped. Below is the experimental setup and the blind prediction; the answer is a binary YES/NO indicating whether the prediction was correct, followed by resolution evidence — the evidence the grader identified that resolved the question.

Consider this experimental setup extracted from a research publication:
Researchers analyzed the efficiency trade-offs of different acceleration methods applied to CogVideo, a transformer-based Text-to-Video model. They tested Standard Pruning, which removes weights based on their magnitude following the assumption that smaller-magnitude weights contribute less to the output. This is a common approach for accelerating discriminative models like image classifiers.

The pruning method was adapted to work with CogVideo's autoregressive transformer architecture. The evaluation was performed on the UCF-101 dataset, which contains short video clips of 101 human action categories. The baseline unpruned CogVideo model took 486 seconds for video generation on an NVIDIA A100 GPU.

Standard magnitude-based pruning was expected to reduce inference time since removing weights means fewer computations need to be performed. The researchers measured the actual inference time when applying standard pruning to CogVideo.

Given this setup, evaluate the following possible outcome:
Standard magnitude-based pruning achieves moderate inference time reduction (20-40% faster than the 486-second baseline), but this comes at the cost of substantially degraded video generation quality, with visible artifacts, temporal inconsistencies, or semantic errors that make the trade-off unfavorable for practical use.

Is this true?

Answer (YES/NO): NO